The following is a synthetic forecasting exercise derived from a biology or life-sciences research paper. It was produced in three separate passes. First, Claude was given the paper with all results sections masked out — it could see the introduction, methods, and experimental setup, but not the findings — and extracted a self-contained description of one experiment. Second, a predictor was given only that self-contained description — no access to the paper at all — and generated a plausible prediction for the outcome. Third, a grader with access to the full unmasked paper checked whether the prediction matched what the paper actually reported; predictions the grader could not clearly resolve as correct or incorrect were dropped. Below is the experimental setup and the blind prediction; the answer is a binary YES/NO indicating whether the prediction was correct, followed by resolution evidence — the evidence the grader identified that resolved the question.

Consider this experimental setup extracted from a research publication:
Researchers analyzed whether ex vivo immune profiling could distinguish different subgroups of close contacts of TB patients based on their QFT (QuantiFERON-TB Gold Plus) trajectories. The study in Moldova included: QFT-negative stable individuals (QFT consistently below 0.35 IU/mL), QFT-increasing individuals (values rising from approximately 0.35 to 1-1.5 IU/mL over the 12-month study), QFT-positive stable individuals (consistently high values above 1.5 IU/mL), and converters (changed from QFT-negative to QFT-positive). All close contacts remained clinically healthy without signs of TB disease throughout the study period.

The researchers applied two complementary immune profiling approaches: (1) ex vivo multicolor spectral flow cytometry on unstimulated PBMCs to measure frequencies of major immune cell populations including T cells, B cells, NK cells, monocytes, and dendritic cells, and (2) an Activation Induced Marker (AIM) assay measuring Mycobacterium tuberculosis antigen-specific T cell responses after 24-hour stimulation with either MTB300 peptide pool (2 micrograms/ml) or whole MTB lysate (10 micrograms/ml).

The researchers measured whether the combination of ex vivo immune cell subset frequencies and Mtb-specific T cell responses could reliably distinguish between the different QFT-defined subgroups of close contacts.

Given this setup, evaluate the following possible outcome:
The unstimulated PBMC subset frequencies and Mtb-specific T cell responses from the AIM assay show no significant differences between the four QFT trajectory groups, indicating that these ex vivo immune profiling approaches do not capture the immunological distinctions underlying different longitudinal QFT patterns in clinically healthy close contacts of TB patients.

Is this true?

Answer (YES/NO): NO